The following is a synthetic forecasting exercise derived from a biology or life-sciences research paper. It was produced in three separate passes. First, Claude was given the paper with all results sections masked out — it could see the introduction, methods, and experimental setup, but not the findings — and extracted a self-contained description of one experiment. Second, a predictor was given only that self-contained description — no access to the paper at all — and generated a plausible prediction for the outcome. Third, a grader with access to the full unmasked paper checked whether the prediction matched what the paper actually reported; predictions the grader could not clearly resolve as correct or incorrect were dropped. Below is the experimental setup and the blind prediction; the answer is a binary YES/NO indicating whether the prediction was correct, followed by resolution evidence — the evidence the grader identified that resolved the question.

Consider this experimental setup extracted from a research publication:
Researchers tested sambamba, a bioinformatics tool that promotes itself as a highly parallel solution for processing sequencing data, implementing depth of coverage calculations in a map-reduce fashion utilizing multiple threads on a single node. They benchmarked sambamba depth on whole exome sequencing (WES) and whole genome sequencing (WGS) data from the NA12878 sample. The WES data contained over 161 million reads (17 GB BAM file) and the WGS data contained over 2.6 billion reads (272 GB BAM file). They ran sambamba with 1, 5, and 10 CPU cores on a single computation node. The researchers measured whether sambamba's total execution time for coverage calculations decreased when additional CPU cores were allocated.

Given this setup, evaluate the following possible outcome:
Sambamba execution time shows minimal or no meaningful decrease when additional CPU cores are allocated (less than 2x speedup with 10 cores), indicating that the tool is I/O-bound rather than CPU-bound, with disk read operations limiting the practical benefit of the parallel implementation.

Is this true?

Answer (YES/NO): NO